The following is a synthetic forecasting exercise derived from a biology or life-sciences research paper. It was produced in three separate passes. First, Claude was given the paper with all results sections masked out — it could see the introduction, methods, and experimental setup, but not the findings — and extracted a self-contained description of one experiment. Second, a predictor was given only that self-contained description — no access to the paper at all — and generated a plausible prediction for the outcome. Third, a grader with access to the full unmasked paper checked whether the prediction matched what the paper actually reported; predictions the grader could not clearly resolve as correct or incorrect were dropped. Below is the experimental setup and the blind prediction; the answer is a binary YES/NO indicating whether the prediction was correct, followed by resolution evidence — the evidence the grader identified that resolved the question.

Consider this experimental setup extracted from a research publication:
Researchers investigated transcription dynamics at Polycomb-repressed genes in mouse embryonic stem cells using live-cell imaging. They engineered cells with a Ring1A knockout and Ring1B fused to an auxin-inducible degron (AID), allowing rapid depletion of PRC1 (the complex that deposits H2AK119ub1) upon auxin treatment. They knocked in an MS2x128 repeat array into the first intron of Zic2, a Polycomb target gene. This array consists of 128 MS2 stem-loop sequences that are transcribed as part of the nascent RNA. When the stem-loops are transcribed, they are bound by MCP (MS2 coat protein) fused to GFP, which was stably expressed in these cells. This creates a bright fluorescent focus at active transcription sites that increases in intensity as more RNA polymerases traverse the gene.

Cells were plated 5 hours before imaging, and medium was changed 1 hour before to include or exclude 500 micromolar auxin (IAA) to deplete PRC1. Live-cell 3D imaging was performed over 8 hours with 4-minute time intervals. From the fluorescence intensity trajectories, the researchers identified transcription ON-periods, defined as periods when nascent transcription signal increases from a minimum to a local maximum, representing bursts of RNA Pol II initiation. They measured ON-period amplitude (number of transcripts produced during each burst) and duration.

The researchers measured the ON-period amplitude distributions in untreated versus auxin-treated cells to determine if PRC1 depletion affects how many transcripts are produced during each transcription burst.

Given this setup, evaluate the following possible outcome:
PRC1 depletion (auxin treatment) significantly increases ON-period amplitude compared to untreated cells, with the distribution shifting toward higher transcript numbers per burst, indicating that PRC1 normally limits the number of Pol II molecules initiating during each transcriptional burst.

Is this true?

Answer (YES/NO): NO